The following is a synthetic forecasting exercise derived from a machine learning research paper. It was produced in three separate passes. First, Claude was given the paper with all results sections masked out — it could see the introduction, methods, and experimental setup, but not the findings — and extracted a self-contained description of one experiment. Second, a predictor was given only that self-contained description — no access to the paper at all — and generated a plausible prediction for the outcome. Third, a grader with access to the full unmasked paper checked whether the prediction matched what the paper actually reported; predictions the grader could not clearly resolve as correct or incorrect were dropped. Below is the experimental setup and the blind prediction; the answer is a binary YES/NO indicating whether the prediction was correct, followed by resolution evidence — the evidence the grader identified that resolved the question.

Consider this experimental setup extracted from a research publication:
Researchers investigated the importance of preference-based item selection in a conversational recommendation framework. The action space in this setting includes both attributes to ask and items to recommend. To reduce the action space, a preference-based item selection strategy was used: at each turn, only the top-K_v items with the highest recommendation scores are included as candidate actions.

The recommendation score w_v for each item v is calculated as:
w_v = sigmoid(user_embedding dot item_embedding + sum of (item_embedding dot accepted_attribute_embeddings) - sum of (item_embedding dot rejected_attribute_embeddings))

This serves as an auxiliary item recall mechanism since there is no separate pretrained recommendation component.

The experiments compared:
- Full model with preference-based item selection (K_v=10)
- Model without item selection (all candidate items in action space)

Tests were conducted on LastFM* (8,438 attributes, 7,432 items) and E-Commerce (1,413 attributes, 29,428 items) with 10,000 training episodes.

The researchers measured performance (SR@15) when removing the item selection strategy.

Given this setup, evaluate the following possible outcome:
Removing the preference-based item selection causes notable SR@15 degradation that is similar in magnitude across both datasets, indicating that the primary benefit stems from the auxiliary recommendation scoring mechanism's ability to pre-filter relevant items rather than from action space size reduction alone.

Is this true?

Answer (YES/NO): NO